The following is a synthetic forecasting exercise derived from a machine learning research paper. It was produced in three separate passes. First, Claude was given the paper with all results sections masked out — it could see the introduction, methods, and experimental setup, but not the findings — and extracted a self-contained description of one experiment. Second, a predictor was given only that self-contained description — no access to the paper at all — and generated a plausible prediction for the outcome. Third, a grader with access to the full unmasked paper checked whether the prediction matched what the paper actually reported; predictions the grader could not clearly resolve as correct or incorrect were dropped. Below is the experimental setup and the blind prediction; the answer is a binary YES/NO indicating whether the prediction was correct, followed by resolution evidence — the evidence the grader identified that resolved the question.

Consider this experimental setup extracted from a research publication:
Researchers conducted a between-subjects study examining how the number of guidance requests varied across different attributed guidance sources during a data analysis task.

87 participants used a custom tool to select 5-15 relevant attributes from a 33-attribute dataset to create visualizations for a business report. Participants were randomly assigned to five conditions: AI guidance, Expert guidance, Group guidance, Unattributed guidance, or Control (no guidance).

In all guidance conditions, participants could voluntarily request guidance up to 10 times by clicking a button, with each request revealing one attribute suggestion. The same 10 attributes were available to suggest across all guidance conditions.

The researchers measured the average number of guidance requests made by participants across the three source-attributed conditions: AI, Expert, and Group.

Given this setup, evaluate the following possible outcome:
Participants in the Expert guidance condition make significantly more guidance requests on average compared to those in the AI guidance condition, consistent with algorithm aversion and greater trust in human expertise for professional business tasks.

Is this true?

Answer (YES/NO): NO